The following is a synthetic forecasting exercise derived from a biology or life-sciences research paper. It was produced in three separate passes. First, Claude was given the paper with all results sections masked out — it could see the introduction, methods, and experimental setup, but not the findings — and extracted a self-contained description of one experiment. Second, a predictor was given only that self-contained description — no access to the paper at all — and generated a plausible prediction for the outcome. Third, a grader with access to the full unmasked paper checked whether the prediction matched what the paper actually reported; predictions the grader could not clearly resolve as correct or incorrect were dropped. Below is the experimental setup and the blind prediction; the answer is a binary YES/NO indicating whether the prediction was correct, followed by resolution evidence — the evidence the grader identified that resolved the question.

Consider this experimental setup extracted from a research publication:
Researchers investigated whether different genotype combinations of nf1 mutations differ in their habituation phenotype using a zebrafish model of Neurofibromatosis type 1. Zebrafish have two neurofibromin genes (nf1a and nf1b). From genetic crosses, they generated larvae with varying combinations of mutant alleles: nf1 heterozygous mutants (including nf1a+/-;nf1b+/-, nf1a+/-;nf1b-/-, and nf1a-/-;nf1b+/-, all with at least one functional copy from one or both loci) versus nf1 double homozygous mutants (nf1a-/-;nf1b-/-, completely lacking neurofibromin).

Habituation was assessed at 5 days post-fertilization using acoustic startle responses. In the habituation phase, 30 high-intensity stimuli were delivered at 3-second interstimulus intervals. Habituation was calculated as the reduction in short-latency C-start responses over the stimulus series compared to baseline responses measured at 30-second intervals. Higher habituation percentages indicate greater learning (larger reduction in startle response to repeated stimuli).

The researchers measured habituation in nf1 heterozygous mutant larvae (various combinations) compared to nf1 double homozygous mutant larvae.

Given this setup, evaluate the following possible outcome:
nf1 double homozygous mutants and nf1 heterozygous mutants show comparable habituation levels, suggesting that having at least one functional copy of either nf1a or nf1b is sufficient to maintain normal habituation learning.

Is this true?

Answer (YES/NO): NO